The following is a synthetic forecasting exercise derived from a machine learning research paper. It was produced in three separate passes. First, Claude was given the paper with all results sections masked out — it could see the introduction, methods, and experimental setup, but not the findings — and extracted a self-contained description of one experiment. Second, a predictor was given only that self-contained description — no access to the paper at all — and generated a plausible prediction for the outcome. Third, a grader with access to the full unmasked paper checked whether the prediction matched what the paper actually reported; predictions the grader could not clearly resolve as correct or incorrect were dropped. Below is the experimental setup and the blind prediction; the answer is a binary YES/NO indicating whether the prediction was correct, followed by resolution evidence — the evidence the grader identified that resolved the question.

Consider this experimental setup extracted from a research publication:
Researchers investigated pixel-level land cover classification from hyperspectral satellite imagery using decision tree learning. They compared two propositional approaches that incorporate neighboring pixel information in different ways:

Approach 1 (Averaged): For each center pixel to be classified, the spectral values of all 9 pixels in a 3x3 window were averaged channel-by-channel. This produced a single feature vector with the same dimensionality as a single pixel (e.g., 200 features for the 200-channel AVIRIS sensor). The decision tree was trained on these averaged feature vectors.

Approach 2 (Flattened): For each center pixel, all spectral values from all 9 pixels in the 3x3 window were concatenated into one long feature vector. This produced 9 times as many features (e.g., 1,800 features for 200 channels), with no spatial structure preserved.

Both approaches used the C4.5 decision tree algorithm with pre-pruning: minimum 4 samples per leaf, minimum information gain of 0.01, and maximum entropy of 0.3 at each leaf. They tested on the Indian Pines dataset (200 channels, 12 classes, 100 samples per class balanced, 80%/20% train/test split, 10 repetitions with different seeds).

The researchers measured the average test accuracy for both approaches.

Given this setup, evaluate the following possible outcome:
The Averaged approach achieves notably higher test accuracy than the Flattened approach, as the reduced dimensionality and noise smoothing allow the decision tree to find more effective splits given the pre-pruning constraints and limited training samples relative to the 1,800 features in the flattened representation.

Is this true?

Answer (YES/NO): YES